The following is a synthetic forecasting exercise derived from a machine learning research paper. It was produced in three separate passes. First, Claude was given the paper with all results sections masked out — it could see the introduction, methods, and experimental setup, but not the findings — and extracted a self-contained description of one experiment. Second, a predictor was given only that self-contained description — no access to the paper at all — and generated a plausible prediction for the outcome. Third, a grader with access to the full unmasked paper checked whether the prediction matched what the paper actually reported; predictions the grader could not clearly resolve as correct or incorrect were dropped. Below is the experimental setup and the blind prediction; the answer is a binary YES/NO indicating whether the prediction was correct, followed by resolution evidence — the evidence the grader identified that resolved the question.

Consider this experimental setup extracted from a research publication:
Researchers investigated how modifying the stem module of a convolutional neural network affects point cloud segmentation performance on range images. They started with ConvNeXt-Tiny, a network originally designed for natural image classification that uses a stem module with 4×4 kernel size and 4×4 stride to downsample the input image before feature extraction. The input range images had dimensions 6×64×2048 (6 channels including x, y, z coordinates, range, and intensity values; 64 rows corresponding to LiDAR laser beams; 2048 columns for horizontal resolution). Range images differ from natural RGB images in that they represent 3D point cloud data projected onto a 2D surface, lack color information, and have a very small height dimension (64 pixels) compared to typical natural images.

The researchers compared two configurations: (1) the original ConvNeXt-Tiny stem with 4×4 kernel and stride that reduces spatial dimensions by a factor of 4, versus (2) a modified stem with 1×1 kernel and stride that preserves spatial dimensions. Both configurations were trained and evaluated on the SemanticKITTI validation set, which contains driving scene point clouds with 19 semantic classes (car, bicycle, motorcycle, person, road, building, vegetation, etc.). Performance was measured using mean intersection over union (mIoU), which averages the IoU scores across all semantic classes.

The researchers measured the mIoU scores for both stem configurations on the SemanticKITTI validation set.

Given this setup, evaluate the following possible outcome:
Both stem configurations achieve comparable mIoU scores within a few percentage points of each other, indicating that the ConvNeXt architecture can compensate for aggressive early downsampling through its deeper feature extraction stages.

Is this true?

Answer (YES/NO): NO